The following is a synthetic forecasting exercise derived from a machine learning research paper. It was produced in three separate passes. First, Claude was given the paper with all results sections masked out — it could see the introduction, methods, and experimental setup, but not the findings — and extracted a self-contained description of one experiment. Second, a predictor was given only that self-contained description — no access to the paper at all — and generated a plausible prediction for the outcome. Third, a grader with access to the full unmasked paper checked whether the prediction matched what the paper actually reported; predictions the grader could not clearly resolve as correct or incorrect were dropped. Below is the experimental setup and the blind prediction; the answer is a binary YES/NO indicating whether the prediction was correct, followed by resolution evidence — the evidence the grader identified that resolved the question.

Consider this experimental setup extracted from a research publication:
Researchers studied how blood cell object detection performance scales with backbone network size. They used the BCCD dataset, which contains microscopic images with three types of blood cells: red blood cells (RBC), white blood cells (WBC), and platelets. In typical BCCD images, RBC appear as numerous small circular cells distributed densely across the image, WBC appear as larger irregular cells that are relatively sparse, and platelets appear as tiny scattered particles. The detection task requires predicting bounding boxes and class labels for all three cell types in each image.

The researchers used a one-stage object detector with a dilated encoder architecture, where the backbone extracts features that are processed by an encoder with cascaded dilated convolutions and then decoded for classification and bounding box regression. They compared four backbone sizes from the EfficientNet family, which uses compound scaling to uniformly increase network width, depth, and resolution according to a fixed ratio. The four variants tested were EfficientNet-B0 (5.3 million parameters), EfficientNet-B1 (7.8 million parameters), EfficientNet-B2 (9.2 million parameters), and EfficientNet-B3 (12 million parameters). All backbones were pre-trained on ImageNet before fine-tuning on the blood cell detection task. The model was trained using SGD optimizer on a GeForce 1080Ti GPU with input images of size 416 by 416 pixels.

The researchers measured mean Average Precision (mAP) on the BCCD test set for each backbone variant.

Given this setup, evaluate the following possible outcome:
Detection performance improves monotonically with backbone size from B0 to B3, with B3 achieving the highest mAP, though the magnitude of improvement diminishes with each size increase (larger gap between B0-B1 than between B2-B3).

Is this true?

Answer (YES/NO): NO